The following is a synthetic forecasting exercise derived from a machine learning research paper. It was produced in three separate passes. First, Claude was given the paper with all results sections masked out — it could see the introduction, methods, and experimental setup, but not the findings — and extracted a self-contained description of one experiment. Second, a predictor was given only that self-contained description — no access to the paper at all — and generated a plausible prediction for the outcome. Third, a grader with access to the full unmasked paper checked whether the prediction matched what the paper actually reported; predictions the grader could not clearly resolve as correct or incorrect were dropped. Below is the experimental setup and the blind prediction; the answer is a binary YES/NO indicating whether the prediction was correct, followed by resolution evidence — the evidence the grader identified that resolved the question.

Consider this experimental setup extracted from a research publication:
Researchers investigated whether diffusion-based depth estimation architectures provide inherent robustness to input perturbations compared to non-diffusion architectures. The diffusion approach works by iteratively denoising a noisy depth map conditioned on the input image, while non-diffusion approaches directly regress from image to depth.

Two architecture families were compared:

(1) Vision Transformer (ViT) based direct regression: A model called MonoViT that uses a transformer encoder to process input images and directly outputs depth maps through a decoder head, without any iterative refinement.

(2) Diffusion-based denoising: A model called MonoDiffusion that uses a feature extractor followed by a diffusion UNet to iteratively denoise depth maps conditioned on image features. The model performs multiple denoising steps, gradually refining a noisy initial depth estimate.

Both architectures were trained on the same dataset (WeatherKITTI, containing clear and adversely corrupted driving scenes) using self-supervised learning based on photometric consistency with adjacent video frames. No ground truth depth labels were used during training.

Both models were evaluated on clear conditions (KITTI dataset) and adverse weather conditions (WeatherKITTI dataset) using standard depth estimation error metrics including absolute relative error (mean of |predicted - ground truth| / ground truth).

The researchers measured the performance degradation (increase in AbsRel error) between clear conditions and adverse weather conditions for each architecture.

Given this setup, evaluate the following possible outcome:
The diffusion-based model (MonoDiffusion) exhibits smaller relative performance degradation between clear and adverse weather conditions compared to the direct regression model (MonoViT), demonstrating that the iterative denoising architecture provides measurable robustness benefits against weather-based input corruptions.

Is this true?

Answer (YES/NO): NO